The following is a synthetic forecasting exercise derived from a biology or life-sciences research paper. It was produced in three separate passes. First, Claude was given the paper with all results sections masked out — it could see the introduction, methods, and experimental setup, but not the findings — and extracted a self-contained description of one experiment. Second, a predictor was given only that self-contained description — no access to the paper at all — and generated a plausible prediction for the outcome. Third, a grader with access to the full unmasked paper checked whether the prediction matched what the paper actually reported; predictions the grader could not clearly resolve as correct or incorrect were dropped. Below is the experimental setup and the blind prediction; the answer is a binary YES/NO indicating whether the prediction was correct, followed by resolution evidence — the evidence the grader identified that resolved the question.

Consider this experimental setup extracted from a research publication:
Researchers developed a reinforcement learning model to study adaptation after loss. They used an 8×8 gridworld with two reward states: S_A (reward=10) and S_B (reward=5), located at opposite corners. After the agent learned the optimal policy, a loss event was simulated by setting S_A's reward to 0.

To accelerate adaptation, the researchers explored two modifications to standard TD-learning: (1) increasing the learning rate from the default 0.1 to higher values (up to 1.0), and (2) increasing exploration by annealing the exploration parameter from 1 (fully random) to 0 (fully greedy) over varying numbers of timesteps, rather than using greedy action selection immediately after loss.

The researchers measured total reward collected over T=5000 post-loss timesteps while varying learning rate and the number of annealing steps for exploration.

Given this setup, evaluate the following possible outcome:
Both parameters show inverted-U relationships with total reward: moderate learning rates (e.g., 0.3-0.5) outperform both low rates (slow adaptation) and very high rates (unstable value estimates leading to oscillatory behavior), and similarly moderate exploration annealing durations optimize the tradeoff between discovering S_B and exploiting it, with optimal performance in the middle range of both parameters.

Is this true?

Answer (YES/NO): NO